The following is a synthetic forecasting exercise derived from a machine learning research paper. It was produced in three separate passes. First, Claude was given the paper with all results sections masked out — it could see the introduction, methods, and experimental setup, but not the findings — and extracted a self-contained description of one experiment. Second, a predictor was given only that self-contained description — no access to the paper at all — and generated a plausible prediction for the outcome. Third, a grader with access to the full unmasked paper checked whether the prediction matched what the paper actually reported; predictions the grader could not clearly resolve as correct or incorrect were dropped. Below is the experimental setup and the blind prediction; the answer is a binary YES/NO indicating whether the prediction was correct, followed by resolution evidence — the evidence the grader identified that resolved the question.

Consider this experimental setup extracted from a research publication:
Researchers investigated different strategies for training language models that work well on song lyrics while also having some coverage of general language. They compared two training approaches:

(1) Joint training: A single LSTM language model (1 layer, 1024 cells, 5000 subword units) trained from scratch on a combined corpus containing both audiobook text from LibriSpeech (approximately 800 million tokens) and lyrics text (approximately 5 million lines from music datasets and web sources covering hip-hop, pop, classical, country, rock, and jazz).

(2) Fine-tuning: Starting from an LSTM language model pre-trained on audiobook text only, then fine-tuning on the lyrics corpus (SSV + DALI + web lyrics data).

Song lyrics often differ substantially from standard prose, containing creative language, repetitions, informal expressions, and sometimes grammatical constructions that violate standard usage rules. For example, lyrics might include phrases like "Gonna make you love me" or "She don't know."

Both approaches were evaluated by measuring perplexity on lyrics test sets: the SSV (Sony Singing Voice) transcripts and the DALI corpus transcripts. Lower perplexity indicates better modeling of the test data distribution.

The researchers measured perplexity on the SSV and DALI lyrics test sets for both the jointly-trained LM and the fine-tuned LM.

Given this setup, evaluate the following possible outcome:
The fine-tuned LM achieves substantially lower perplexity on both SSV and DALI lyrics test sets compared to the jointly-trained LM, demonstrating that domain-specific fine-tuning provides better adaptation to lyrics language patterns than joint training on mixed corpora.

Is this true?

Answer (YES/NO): NO